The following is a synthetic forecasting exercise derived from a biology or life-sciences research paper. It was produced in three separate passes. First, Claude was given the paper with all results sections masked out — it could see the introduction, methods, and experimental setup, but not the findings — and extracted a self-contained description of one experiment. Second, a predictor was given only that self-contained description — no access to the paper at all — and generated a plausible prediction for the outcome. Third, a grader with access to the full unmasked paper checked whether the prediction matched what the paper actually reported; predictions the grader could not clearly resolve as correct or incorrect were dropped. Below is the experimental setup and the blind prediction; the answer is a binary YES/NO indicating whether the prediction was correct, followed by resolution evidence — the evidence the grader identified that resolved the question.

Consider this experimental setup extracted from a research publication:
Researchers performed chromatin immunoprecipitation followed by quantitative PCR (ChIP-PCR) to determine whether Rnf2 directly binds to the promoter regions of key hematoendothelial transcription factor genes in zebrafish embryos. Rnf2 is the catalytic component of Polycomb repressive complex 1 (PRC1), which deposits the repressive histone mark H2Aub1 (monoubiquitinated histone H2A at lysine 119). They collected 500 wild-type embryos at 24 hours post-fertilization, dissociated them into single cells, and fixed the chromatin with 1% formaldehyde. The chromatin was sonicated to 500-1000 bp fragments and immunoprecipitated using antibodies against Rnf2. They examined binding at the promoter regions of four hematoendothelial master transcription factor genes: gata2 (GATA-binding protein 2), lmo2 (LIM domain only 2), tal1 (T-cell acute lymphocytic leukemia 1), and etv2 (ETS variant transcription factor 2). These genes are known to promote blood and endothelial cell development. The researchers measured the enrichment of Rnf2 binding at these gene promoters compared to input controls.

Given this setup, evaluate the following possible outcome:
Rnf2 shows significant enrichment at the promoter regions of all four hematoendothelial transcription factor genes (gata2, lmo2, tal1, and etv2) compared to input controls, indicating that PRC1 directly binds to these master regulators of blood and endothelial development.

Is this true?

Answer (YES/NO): YES